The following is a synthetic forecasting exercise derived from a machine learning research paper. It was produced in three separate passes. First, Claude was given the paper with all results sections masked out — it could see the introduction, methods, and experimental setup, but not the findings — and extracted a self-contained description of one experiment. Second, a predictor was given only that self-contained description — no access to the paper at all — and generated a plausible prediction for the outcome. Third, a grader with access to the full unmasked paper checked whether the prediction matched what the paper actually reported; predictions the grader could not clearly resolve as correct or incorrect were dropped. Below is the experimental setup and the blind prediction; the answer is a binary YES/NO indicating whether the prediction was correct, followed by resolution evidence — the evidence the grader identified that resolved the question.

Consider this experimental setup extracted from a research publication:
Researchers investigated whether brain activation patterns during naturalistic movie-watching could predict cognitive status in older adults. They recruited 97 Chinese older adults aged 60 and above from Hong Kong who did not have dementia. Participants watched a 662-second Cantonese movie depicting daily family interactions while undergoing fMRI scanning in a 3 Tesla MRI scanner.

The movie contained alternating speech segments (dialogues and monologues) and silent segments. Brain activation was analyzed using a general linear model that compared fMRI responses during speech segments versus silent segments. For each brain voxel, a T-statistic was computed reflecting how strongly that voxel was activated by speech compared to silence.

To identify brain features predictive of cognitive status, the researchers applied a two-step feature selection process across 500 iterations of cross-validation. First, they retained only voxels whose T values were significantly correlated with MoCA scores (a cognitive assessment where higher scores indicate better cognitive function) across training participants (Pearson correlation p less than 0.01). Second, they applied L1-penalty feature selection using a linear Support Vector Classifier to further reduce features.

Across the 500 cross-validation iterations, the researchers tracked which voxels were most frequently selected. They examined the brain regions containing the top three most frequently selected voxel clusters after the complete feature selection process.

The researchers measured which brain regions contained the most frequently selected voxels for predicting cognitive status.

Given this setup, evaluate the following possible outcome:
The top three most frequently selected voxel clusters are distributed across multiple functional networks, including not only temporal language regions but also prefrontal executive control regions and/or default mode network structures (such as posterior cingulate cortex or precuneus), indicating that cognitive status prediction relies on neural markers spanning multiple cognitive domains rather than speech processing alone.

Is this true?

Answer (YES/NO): NO